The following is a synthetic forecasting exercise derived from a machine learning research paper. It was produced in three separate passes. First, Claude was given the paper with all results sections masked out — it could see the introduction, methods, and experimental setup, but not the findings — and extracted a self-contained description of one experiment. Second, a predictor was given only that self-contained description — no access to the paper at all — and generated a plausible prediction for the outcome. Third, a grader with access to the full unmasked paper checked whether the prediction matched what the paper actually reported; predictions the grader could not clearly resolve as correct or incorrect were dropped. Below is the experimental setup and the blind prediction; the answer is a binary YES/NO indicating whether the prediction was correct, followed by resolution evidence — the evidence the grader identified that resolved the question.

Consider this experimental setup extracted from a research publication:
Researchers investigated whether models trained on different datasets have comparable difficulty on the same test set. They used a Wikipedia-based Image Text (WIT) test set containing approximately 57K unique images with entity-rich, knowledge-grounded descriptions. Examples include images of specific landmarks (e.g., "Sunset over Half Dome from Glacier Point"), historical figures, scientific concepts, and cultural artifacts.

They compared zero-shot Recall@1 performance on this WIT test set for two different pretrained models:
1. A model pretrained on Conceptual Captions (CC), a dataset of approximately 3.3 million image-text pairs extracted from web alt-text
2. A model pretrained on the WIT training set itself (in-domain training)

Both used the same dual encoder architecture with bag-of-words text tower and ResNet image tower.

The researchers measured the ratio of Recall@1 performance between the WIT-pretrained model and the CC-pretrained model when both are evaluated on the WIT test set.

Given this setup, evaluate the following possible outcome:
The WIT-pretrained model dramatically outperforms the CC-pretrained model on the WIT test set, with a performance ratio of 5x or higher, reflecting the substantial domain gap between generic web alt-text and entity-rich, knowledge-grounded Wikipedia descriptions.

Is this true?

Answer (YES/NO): YES